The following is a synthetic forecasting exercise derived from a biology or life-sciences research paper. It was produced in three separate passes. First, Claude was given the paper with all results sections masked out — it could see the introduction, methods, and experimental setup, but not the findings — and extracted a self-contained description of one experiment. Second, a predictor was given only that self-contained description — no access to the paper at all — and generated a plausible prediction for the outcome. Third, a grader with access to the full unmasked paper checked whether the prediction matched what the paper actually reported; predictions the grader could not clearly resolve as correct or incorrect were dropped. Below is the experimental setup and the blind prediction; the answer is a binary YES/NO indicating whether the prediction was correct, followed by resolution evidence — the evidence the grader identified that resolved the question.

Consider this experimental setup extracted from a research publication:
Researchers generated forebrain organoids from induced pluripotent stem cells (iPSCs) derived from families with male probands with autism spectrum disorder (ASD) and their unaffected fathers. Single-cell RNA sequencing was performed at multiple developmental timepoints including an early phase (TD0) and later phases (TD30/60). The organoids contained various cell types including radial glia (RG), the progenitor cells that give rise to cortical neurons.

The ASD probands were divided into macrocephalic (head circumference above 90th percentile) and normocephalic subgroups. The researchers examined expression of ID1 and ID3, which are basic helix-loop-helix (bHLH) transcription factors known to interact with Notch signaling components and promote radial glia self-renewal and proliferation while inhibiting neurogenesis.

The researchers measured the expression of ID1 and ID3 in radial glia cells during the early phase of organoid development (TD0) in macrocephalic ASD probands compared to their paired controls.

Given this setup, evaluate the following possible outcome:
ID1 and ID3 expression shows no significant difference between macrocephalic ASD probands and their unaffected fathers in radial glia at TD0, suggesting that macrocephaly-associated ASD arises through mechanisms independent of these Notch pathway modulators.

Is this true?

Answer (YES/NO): NO